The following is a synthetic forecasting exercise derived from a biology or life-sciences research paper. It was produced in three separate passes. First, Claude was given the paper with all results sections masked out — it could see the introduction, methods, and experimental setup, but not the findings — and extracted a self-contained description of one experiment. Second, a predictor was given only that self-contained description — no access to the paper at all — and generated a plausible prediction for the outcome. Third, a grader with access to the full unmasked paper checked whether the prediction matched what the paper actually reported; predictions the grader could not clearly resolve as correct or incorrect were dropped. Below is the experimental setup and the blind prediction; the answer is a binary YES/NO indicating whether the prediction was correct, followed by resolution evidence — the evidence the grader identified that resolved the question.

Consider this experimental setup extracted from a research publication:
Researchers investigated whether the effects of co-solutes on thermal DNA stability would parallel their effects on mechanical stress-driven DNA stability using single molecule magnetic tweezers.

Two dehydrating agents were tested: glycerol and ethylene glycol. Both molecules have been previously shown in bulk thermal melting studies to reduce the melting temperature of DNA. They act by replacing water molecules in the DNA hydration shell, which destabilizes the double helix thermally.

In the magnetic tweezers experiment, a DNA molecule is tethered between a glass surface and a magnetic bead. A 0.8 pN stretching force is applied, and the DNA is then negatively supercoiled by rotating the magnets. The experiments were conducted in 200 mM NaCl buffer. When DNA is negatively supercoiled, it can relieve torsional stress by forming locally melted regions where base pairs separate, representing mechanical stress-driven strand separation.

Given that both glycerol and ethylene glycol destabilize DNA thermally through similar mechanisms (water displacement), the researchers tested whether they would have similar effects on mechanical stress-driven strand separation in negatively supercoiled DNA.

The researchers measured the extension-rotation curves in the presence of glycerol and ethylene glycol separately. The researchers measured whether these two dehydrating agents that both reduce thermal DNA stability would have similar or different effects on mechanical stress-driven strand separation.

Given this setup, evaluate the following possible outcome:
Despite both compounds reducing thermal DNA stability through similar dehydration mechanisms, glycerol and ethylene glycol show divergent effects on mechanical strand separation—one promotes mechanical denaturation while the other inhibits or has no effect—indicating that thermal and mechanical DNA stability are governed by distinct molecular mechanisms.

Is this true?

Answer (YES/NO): YES